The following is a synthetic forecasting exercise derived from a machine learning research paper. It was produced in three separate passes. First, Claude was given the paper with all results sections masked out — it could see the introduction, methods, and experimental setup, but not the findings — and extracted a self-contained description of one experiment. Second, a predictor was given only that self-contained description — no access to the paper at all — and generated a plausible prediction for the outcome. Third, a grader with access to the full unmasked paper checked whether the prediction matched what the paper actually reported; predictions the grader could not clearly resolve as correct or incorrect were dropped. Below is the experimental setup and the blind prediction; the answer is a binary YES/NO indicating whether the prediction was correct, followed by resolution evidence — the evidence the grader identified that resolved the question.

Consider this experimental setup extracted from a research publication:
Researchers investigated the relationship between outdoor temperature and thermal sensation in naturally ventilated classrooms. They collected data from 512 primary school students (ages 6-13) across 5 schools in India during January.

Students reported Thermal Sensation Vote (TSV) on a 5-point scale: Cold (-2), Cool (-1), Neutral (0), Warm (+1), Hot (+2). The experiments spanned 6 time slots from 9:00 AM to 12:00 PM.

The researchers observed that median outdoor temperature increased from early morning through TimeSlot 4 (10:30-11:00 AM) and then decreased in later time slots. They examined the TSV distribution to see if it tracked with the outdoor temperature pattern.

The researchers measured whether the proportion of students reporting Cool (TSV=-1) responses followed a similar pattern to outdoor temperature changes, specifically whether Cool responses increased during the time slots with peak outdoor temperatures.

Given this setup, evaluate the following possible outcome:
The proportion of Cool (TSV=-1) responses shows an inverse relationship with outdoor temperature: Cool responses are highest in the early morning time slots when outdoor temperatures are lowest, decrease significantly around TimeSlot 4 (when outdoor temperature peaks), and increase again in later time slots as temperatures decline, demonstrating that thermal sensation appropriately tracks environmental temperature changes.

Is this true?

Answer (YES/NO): NO